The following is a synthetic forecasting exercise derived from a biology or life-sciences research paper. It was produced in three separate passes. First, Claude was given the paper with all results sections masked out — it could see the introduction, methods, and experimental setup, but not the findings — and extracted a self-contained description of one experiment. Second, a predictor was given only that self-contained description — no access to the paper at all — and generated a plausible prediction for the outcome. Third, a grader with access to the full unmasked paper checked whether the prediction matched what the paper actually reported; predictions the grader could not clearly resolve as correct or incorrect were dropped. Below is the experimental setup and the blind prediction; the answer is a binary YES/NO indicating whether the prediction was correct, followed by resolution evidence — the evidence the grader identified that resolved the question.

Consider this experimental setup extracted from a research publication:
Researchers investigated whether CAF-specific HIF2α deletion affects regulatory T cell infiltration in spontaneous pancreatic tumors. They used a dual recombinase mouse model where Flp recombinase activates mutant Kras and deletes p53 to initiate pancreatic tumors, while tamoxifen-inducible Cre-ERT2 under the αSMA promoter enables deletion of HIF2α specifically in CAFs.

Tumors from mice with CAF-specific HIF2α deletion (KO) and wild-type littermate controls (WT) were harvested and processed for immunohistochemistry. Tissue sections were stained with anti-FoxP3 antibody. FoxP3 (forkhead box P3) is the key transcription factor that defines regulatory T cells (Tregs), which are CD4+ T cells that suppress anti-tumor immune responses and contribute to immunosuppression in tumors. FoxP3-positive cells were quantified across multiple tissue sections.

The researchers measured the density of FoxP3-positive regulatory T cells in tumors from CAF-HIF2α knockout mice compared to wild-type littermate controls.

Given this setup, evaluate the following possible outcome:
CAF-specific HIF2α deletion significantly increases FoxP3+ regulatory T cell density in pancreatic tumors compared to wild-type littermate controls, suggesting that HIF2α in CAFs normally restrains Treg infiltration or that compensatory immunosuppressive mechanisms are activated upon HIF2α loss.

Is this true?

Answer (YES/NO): NO